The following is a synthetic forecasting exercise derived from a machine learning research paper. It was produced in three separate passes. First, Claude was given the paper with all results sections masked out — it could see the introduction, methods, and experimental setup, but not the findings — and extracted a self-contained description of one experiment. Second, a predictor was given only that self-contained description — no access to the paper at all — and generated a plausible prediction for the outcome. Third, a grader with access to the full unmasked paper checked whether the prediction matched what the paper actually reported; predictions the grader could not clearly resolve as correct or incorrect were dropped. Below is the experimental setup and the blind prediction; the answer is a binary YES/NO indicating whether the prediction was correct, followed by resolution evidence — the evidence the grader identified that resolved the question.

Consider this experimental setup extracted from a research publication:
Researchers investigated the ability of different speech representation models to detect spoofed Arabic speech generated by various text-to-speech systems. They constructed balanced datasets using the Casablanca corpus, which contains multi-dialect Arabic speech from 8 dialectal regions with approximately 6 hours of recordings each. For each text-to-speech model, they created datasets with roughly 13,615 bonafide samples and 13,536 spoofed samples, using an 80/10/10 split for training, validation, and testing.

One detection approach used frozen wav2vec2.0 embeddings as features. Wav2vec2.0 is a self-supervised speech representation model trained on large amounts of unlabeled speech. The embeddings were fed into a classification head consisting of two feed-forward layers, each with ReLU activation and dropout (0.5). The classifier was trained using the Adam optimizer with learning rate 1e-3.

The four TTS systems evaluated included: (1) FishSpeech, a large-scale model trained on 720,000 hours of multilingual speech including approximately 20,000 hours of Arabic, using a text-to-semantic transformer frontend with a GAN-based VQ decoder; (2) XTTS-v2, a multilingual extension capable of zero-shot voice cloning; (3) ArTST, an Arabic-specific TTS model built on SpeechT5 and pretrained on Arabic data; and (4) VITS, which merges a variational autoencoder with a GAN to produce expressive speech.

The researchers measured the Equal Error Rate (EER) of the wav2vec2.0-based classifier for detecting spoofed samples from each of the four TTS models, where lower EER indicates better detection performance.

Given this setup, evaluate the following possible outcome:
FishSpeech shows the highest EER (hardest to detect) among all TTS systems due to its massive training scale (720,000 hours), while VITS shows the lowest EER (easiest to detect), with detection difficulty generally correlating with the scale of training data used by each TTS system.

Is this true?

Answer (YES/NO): YES